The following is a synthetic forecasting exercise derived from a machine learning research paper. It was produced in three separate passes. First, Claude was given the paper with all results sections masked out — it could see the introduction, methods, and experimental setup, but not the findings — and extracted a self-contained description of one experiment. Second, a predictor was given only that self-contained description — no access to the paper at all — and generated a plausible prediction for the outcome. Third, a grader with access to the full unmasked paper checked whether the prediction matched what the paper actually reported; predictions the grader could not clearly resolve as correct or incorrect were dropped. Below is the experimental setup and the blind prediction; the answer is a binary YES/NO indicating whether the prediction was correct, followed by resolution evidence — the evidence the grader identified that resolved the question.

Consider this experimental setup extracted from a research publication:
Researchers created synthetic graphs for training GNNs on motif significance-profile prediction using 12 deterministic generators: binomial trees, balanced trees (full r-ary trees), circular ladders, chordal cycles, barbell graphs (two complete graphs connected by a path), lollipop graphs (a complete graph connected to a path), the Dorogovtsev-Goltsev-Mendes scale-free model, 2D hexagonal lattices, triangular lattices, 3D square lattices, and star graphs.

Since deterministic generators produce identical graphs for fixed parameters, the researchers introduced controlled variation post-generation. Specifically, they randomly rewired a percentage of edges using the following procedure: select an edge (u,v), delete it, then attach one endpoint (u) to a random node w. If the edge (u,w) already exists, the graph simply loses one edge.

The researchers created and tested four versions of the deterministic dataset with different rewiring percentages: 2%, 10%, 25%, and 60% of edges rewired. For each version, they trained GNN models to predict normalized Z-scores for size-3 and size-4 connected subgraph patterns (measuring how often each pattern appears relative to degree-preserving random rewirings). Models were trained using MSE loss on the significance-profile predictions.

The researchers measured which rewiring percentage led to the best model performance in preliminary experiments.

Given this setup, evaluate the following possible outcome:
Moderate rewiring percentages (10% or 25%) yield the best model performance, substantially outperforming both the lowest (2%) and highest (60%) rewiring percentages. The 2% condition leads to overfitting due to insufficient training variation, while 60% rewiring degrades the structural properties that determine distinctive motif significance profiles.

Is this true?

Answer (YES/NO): NO